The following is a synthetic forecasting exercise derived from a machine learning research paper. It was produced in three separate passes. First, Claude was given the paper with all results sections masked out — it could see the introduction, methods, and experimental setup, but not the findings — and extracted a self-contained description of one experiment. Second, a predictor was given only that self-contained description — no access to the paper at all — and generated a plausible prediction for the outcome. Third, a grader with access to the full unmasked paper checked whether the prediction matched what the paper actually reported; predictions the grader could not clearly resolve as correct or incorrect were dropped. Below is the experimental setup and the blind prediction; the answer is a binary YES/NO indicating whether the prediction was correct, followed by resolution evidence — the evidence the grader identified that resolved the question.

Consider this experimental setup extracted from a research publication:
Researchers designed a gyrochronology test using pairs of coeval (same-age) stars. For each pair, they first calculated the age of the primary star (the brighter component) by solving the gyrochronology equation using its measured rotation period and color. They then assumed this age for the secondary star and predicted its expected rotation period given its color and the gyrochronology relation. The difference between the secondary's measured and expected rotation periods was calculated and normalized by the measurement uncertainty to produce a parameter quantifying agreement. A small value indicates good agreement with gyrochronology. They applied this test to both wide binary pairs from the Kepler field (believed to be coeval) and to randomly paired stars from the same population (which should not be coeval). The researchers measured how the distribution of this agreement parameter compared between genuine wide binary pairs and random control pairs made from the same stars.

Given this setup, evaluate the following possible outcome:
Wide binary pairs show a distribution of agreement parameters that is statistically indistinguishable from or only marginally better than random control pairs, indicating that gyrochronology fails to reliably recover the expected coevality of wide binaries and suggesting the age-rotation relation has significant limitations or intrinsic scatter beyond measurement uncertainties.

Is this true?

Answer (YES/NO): NO